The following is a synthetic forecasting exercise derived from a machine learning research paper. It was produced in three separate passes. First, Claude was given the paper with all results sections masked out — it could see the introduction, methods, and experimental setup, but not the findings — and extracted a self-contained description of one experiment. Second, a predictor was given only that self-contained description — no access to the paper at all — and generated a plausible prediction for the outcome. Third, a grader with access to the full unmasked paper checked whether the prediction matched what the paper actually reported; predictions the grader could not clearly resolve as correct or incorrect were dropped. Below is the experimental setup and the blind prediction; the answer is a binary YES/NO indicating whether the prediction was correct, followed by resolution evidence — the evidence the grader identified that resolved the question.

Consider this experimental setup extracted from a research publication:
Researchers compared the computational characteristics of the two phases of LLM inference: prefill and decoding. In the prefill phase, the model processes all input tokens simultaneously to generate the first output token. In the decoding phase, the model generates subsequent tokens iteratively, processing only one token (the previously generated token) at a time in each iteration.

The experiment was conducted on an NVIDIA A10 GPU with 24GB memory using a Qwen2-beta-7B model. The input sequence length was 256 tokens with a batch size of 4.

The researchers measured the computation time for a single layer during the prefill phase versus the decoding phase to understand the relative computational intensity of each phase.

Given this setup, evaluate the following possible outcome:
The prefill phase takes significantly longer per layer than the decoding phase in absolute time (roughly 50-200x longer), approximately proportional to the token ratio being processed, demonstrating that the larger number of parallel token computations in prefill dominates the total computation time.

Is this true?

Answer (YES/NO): NO